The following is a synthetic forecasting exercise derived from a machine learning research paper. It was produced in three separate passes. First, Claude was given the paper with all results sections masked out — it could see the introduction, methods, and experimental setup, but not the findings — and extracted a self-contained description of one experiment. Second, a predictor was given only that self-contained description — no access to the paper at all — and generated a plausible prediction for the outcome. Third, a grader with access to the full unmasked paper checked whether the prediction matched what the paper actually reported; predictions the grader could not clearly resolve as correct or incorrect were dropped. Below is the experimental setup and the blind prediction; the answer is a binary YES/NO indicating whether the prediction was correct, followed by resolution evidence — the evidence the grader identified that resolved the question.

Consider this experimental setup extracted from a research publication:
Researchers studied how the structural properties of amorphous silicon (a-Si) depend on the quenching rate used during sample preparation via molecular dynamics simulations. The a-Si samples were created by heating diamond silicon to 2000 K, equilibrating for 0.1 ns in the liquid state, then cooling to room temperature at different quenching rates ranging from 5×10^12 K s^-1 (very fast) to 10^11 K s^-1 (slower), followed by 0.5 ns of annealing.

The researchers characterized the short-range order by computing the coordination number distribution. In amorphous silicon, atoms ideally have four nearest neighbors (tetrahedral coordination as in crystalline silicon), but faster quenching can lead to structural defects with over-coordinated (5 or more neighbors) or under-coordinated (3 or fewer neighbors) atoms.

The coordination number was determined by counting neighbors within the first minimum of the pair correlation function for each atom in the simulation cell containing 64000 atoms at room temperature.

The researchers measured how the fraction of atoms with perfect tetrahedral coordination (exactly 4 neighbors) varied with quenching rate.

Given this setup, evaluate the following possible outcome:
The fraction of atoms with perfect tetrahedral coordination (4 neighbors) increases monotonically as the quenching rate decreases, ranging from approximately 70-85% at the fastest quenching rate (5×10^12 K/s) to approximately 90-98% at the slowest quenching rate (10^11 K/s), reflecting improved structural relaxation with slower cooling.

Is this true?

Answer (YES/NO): NO